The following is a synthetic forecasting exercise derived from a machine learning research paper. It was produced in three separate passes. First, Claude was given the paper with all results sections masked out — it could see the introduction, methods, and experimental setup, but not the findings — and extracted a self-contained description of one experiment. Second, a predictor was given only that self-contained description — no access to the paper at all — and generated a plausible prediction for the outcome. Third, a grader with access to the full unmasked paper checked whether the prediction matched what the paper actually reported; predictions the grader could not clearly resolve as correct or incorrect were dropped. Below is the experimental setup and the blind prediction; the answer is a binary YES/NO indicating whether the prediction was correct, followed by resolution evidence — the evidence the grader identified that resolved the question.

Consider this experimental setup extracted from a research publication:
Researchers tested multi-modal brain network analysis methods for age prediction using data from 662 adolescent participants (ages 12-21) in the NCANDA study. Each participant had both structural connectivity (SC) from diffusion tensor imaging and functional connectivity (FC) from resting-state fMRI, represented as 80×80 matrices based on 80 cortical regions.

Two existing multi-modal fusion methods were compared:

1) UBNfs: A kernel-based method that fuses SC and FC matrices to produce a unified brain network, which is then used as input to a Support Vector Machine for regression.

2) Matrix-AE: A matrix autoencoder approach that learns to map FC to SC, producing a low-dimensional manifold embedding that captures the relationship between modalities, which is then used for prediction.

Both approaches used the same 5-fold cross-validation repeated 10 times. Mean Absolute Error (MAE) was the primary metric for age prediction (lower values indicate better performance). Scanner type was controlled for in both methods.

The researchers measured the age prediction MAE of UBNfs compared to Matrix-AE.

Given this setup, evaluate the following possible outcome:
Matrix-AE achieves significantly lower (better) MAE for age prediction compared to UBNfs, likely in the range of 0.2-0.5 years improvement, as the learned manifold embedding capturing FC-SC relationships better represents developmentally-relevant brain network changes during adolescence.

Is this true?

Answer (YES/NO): NO